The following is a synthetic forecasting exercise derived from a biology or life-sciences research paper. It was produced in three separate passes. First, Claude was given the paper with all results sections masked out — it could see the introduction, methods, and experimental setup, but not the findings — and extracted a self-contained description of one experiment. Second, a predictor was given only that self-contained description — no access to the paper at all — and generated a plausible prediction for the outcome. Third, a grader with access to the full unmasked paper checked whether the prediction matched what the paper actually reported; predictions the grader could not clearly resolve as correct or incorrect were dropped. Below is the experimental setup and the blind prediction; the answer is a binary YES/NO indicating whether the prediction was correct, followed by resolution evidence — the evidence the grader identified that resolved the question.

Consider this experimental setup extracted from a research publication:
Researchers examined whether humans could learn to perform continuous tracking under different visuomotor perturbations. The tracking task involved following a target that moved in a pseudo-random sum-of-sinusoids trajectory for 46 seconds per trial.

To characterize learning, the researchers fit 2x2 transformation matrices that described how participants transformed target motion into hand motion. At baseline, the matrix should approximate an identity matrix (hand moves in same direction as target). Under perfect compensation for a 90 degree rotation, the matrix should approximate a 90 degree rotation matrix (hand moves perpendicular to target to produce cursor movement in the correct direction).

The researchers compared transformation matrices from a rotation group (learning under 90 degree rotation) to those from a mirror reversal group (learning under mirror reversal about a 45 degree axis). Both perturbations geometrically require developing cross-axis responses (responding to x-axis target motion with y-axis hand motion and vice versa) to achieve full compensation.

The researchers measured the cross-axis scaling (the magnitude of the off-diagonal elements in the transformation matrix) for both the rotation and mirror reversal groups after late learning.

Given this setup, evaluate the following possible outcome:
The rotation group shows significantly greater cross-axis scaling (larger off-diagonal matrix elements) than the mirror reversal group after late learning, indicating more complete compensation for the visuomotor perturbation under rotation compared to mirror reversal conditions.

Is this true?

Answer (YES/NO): NO